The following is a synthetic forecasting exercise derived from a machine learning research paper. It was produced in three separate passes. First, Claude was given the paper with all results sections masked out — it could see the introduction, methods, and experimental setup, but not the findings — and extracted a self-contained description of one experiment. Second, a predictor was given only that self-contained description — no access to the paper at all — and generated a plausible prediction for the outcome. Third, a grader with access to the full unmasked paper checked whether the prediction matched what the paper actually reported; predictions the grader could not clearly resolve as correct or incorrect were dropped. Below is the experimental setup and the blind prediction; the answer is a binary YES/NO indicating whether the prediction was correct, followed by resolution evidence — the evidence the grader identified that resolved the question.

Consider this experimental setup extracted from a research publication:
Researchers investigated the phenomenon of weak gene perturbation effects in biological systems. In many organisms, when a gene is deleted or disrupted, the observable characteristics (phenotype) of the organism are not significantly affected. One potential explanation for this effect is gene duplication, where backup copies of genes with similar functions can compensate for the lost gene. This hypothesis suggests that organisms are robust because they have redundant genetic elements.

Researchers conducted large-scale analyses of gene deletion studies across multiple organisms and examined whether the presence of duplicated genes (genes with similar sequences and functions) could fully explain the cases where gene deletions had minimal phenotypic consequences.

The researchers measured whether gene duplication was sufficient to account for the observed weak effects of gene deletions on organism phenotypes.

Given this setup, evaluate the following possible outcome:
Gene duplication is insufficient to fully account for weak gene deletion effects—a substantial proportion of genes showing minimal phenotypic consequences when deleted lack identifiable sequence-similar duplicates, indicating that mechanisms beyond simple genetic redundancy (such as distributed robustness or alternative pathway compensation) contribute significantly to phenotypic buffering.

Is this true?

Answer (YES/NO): YES